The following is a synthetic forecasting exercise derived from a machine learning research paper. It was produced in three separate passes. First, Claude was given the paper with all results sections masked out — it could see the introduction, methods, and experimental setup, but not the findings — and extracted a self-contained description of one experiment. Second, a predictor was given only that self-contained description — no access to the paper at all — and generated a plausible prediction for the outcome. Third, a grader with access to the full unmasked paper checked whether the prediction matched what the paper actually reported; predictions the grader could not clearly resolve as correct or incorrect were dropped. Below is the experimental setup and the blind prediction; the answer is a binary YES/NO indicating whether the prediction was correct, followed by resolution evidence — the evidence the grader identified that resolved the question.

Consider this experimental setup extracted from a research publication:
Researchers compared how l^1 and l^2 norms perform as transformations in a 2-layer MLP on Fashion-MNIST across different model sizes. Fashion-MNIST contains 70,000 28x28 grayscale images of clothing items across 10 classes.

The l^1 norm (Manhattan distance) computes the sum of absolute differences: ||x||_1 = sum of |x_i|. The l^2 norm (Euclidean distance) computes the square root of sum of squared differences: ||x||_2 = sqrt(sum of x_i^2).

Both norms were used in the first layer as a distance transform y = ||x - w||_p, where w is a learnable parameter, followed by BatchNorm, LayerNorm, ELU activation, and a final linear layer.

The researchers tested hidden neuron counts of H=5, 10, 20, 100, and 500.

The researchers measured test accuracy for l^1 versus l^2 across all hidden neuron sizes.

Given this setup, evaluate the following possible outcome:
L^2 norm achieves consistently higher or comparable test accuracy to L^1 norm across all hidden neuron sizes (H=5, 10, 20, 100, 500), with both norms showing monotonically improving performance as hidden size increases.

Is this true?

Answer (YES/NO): YES